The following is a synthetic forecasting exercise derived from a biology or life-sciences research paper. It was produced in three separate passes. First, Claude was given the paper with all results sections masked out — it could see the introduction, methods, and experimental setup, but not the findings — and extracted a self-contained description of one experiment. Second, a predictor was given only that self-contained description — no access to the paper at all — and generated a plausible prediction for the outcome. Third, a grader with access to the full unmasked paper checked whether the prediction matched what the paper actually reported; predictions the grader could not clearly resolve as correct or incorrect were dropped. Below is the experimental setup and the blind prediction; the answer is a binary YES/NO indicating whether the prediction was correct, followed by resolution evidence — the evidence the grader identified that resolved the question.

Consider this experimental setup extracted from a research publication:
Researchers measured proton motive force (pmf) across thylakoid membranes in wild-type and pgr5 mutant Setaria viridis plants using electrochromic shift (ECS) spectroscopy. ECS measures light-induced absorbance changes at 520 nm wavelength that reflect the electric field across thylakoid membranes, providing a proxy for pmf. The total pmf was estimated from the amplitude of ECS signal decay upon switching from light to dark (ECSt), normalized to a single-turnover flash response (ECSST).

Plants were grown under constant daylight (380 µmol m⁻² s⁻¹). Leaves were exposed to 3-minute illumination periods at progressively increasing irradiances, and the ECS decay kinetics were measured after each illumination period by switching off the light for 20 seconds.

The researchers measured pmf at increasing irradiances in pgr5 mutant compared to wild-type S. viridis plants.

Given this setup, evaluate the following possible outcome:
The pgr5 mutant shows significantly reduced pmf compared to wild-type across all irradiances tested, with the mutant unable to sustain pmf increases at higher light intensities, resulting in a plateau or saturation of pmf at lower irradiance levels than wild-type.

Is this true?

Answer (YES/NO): NO